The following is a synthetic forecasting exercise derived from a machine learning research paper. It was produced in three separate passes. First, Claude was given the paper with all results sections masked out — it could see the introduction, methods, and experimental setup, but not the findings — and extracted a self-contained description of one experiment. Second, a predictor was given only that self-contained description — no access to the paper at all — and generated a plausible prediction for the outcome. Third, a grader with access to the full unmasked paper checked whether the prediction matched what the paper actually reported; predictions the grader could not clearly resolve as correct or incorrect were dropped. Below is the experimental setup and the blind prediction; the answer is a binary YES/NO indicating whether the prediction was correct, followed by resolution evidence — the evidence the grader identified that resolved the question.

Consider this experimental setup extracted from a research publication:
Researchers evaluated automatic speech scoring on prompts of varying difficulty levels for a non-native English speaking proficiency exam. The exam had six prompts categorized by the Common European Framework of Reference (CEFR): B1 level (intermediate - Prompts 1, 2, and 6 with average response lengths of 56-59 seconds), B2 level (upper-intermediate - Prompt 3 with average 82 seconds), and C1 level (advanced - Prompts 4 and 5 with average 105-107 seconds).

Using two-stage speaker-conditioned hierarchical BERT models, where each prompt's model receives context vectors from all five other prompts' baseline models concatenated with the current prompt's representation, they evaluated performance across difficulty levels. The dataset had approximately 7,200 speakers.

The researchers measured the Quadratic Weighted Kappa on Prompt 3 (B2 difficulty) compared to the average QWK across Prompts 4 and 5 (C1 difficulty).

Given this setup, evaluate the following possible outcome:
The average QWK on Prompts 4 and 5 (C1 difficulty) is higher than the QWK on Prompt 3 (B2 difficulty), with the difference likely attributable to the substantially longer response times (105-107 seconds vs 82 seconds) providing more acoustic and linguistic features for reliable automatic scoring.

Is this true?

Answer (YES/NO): NO